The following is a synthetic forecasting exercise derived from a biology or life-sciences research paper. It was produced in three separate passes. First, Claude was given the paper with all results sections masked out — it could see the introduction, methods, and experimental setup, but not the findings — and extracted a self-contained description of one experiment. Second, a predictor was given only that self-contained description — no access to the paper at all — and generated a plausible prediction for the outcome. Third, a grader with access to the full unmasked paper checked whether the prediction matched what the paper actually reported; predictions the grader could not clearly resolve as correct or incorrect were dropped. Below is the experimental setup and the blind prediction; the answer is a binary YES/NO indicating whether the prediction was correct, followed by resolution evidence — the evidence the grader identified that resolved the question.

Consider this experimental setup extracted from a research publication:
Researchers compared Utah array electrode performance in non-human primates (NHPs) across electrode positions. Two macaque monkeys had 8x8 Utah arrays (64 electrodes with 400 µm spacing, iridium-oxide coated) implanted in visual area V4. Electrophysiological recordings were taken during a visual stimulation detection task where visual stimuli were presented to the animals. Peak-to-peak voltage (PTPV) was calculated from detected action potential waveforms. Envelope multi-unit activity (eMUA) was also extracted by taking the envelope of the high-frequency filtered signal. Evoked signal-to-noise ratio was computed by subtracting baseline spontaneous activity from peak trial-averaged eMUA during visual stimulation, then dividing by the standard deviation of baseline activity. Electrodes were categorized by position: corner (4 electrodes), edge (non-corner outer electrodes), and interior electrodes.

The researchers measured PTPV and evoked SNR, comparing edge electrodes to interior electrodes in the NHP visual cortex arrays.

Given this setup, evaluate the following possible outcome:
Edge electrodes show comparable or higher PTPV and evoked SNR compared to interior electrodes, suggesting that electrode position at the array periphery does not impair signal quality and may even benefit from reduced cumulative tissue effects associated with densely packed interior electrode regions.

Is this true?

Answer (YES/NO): YES